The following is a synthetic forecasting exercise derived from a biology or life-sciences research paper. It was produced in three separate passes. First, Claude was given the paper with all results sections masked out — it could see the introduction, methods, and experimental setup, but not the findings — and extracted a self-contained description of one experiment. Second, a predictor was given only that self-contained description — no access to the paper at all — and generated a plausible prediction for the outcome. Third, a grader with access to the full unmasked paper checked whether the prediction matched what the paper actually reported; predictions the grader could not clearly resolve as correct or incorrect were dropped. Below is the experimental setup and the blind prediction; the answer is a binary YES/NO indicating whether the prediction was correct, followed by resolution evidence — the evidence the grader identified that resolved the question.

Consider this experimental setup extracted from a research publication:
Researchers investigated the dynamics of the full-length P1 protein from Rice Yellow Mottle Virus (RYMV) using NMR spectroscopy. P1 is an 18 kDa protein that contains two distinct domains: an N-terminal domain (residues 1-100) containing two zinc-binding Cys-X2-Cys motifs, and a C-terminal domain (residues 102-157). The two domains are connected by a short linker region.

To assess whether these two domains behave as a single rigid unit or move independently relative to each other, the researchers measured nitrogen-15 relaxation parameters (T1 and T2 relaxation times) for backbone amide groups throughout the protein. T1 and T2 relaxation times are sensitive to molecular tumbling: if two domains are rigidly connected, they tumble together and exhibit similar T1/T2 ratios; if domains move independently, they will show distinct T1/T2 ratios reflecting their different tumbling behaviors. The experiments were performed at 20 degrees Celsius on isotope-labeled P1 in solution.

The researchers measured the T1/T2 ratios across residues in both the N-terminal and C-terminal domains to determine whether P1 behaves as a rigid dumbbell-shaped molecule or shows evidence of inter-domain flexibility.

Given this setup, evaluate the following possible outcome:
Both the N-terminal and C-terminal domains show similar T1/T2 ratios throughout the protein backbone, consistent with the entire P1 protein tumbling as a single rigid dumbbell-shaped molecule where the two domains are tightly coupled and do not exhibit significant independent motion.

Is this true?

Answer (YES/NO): NO